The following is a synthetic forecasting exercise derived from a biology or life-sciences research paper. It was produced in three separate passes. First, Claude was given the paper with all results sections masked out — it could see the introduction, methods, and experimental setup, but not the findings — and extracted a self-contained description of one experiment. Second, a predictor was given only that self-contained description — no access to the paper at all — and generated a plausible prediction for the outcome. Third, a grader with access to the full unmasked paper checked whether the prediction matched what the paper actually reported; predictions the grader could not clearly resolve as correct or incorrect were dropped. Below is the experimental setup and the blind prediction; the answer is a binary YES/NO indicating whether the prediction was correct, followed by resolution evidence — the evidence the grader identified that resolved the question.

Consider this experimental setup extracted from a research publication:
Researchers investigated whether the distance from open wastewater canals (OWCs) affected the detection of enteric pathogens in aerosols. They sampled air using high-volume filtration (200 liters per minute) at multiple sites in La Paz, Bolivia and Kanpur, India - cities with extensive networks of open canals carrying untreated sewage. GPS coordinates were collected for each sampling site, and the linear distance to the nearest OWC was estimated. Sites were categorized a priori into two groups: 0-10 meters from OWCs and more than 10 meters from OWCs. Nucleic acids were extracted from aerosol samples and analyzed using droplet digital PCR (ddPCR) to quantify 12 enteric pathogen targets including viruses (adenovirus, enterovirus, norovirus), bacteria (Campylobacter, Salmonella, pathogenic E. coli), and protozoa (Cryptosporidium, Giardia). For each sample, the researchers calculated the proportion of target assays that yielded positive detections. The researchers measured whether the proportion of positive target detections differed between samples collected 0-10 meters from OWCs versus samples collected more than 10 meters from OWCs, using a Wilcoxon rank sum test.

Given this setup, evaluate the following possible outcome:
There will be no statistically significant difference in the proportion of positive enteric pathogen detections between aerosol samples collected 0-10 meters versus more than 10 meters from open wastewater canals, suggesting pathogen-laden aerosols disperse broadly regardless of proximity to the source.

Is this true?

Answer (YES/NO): NO